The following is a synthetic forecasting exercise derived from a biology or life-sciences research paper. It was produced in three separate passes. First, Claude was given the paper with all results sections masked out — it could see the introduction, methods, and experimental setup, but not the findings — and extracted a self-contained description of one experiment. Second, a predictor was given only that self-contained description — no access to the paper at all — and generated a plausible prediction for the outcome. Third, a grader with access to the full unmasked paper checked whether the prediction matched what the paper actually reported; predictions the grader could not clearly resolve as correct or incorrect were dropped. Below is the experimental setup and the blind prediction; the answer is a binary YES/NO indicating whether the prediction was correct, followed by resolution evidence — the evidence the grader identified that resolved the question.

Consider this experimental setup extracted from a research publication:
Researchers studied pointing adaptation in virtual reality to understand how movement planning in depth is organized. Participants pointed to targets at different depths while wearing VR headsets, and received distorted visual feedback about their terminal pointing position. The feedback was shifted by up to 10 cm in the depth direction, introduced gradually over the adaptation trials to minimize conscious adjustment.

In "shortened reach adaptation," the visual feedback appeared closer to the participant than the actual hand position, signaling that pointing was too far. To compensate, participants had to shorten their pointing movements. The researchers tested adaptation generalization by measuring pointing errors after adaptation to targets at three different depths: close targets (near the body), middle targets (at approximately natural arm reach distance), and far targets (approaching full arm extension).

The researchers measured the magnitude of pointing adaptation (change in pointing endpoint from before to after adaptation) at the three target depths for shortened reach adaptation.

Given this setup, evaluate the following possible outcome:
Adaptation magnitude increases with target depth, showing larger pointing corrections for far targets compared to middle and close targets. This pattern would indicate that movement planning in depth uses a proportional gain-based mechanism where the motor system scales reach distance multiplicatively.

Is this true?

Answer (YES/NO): NO